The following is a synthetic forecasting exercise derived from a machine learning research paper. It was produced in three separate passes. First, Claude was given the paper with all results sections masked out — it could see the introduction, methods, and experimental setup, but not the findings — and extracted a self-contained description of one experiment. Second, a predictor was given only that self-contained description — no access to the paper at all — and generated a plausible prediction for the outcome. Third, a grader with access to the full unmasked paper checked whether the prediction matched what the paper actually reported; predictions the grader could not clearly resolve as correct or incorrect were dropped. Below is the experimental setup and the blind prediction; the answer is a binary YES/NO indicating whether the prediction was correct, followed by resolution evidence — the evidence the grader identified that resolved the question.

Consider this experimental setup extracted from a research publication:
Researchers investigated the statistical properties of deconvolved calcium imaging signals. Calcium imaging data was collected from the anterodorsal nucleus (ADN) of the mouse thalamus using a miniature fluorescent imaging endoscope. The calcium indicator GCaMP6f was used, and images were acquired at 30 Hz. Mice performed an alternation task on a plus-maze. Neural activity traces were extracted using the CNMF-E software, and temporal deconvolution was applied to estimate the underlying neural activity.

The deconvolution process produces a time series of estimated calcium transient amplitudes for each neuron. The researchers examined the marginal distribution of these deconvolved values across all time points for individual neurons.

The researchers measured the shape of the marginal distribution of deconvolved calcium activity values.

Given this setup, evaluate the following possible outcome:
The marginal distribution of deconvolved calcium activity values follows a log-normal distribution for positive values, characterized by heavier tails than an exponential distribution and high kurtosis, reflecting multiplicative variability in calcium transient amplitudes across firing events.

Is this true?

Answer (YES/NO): NO